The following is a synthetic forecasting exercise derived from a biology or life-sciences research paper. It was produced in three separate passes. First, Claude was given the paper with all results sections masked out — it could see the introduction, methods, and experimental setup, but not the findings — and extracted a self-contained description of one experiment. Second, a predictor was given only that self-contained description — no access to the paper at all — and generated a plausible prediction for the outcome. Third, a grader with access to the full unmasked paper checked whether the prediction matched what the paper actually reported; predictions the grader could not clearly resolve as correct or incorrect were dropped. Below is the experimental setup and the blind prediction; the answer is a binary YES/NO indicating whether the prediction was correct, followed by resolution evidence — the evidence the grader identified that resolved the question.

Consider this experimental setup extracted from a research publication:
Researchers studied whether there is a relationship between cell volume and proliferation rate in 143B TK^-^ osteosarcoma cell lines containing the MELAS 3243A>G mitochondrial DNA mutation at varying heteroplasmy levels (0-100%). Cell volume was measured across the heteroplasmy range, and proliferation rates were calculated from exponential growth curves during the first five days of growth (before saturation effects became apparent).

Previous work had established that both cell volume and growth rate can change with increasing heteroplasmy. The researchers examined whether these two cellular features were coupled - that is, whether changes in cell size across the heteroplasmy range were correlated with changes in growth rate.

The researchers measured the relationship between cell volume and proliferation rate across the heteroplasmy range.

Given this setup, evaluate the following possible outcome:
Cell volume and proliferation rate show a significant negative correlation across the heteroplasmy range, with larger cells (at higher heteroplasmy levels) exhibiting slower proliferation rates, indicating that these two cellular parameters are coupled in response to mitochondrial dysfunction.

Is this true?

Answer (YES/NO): NO